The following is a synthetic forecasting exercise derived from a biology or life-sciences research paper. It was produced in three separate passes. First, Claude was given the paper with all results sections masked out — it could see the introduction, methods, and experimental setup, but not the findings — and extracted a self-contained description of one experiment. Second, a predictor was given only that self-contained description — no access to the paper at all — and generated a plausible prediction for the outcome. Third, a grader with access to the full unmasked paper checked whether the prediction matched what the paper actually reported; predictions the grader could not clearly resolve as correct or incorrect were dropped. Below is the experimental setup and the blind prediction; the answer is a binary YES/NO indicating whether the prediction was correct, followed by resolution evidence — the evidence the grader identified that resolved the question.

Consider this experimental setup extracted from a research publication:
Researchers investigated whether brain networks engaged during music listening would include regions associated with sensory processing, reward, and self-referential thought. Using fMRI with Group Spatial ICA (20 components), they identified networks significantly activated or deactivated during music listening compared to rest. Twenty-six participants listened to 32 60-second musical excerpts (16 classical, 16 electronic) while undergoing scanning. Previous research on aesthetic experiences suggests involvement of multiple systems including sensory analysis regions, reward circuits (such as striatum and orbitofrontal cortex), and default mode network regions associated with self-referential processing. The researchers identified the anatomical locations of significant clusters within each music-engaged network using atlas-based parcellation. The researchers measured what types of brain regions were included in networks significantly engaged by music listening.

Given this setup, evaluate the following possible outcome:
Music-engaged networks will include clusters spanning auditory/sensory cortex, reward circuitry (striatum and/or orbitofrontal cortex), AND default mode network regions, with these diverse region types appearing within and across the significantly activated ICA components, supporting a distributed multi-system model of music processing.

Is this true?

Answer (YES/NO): YES